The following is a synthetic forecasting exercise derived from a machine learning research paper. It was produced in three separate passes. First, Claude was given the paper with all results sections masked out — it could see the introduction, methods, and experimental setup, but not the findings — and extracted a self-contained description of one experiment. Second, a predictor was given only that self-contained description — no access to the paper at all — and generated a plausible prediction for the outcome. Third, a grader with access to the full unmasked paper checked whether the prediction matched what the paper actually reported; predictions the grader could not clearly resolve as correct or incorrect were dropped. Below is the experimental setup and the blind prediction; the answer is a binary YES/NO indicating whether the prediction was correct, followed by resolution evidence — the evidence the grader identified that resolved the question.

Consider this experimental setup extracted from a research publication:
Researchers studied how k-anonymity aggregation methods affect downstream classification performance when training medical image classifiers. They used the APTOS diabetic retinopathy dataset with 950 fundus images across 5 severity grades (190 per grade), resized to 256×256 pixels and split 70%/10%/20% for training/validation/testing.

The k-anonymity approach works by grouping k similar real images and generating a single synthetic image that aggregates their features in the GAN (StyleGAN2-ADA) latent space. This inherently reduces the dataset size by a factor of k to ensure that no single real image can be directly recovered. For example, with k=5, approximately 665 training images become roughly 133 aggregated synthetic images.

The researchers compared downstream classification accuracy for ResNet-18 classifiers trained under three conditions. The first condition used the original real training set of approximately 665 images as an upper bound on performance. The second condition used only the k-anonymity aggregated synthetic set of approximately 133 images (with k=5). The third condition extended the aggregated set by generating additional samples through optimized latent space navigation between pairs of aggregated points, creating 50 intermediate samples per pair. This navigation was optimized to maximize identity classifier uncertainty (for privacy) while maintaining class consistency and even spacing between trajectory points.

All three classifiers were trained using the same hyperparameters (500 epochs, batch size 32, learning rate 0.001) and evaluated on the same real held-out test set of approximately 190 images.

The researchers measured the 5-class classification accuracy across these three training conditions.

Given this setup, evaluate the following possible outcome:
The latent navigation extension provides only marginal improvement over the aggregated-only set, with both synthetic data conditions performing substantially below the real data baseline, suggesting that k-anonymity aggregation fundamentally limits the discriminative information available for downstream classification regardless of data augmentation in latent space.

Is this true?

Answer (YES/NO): NO